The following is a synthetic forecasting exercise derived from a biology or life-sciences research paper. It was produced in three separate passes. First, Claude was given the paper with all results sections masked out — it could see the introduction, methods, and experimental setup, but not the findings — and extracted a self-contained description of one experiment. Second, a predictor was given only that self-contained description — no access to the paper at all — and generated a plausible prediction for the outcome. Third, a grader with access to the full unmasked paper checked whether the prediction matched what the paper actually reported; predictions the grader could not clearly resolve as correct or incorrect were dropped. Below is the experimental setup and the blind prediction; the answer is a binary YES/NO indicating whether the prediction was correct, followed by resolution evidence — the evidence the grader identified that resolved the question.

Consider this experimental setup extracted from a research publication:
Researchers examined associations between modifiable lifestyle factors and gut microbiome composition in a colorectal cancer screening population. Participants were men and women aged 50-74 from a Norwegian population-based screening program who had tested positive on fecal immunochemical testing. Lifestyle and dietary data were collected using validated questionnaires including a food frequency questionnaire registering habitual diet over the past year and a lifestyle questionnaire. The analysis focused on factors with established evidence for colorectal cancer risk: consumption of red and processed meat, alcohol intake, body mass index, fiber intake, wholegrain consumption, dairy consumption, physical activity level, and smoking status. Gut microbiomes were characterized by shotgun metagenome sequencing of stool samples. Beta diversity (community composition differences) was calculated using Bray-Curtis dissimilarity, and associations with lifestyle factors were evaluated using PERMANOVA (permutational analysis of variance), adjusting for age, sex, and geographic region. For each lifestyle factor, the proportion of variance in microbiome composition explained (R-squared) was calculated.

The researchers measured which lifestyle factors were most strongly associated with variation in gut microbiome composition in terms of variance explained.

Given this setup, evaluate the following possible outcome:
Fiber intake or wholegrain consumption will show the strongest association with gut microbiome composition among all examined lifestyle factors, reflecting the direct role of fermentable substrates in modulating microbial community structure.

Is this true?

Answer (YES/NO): NO